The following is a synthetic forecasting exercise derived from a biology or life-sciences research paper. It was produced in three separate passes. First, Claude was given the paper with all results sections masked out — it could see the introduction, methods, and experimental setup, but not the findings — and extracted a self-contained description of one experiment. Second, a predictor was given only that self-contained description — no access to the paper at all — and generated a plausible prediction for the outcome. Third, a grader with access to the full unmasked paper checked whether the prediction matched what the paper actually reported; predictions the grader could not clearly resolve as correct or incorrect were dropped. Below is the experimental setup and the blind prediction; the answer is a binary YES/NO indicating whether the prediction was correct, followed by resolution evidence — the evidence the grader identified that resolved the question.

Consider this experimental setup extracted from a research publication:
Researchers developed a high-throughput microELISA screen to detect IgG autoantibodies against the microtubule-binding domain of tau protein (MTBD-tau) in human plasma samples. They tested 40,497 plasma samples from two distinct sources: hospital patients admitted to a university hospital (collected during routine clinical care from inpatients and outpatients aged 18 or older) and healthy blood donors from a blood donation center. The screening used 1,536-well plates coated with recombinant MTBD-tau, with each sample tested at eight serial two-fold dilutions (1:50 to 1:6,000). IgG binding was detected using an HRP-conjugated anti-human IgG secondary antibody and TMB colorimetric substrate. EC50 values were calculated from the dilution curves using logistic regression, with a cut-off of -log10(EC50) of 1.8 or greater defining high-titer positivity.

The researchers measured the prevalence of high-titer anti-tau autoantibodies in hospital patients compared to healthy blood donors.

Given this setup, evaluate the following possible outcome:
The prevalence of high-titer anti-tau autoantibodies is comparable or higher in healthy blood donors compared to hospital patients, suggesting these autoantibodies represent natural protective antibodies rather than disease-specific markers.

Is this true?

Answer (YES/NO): NO